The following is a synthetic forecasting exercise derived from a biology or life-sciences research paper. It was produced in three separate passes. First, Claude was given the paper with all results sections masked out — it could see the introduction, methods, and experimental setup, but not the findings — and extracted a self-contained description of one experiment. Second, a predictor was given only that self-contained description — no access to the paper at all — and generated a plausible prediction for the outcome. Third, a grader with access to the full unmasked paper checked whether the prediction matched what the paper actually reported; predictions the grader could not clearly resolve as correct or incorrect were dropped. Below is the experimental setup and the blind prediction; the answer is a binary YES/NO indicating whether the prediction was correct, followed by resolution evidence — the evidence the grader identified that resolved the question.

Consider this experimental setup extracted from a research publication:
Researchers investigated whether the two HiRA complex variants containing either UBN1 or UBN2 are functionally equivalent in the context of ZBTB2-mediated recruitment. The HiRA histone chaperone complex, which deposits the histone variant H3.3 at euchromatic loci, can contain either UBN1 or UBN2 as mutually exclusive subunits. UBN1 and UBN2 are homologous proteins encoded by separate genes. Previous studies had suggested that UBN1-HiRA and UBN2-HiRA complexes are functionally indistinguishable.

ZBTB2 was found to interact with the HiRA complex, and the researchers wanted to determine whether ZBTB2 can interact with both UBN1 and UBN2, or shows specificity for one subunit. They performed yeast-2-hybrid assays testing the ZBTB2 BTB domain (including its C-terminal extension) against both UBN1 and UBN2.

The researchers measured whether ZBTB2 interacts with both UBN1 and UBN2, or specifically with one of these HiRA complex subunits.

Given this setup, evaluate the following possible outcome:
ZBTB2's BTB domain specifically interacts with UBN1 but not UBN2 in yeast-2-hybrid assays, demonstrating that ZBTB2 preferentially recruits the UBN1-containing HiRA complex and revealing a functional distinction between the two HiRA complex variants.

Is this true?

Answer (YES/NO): NO